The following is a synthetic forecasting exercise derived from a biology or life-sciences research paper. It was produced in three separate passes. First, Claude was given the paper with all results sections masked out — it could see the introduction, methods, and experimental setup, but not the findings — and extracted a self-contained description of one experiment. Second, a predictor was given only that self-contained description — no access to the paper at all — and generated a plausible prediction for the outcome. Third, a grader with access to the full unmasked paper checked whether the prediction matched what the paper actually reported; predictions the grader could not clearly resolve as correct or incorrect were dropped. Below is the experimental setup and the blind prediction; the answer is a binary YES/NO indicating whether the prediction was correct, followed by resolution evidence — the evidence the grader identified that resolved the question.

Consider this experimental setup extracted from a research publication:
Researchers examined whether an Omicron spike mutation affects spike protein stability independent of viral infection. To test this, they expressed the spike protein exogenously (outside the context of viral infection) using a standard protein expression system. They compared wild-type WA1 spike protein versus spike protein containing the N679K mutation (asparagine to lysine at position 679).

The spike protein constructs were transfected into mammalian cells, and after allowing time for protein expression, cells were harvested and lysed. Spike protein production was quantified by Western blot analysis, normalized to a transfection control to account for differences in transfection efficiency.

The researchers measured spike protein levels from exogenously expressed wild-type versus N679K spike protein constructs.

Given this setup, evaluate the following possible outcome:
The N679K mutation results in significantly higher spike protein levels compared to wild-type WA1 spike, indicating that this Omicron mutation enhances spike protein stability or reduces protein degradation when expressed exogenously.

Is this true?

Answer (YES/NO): NO